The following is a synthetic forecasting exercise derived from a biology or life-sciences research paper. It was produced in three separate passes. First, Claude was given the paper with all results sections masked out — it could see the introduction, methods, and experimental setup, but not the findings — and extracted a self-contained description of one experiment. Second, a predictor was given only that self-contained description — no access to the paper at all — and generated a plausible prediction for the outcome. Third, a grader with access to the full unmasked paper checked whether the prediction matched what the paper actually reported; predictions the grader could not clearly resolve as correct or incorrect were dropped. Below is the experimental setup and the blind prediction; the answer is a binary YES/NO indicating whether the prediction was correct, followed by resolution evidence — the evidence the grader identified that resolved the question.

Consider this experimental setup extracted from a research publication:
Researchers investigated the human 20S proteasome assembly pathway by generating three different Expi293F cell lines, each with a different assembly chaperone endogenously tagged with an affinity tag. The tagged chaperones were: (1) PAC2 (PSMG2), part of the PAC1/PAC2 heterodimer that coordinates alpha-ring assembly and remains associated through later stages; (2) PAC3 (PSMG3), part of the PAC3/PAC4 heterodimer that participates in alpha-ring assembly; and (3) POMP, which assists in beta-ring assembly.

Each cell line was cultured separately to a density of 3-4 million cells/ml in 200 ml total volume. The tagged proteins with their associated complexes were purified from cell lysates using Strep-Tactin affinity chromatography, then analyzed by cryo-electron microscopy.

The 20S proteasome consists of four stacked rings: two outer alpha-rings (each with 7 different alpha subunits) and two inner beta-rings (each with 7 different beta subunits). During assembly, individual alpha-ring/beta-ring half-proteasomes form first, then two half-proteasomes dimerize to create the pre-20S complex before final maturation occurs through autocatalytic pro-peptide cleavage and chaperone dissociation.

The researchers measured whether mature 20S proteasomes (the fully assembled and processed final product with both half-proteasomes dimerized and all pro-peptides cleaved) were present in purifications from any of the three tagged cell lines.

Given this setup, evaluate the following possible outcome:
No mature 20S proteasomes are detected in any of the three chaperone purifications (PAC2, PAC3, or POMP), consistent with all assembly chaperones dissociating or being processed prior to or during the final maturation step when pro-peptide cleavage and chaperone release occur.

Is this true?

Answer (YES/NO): YES